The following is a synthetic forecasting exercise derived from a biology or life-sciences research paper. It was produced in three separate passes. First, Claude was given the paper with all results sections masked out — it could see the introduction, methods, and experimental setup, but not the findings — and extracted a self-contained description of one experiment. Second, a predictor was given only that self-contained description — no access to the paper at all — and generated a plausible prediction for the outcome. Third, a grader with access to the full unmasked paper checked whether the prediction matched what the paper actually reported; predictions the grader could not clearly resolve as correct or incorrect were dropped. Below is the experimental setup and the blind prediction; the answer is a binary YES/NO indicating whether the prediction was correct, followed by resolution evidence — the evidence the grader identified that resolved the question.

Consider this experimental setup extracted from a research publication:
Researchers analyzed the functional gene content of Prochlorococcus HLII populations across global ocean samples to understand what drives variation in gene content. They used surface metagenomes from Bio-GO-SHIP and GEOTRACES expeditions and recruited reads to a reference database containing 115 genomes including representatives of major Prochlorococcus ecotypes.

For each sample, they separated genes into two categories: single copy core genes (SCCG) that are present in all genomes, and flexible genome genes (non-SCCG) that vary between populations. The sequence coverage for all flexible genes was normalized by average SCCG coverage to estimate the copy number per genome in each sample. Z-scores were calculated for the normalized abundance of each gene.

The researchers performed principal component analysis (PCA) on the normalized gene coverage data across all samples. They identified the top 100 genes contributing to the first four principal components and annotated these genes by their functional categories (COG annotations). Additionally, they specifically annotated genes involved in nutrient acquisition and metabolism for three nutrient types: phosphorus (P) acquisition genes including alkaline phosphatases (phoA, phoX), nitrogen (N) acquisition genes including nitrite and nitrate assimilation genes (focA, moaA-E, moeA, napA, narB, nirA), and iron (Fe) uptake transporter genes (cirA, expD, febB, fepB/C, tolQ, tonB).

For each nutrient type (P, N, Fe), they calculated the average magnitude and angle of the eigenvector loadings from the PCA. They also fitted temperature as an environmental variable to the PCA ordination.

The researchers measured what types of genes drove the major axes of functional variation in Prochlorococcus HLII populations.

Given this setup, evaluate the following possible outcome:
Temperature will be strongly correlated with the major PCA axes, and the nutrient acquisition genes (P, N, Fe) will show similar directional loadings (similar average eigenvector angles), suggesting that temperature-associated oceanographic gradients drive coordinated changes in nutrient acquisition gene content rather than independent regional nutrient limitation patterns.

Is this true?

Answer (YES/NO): NO